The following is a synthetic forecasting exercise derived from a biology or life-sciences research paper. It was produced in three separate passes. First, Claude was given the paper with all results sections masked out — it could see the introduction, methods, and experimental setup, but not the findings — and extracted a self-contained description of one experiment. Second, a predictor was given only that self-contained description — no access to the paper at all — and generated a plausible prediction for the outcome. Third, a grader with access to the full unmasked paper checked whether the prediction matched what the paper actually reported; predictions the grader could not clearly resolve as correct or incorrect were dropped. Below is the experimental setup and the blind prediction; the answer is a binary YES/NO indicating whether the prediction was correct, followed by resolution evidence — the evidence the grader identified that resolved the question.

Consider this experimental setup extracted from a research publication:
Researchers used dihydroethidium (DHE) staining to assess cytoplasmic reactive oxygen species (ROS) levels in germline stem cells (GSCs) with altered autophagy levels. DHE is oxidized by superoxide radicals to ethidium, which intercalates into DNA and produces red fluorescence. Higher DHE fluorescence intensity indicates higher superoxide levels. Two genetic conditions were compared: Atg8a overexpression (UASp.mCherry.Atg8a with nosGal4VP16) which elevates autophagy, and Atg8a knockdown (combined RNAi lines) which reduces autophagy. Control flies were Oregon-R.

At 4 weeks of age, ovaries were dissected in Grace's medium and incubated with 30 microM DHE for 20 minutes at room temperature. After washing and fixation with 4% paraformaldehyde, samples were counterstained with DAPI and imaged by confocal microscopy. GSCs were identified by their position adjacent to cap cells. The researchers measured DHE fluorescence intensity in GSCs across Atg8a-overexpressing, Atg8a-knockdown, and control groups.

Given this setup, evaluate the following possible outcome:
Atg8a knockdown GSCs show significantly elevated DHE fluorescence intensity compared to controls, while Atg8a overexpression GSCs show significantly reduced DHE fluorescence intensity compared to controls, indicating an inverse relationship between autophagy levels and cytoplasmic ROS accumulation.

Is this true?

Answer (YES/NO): YES